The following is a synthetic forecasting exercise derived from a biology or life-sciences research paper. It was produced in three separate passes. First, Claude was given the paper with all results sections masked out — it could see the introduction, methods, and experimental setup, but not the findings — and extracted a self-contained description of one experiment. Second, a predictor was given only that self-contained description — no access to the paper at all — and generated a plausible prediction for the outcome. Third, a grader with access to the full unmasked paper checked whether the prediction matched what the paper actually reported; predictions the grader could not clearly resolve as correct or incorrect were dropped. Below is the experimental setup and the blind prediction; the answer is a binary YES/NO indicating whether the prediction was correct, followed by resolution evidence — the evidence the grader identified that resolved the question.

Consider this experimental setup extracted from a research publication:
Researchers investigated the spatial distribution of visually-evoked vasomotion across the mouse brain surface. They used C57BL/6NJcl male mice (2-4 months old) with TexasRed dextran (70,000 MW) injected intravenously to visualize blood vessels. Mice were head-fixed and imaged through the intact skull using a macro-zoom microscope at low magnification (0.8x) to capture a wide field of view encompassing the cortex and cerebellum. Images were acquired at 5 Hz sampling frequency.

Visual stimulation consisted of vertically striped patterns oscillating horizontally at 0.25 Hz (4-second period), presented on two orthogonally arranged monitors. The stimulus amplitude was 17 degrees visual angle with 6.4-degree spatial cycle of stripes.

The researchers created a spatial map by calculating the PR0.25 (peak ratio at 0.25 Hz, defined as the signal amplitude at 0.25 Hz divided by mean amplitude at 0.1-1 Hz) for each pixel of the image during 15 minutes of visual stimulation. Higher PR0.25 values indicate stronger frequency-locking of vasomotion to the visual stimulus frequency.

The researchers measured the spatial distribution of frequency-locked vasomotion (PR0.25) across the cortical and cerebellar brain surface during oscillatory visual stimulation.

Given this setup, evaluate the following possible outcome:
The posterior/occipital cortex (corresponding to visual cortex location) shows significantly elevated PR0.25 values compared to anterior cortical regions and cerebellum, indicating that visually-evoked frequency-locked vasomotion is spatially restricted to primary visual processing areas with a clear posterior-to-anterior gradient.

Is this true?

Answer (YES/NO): NO